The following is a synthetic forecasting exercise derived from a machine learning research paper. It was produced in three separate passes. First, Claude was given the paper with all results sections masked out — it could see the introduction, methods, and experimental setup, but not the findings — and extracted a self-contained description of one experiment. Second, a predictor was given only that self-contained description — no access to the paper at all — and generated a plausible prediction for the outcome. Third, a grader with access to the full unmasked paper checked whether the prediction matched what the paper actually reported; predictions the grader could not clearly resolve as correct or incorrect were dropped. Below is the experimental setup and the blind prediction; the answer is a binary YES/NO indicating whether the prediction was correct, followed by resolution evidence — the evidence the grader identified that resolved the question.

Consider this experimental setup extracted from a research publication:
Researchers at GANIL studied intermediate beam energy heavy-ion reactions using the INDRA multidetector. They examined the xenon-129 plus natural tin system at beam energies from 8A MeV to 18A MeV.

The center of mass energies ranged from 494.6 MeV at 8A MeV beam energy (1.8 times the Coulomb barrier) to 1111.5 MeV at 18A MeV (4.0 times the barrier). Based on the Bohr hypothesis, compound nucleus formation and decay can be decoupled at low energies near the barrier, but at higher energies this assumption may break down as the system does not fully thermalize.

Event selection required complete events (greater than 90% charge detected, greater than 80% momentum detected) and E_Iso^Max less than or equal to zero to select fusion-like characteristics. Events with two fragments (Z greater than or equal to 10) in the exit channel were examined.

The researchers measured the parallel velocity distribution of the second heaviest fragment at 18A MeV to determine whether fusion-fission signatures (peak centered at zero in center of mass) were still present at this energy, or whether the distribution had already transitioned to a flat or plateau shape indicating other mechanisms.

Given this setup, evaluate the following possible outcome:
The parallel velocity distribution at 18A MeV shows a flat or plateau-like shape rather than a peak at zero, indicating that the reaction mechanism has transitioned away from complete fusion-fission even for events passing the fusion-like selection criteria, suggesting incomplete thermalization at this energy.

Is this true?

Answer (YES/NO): NO